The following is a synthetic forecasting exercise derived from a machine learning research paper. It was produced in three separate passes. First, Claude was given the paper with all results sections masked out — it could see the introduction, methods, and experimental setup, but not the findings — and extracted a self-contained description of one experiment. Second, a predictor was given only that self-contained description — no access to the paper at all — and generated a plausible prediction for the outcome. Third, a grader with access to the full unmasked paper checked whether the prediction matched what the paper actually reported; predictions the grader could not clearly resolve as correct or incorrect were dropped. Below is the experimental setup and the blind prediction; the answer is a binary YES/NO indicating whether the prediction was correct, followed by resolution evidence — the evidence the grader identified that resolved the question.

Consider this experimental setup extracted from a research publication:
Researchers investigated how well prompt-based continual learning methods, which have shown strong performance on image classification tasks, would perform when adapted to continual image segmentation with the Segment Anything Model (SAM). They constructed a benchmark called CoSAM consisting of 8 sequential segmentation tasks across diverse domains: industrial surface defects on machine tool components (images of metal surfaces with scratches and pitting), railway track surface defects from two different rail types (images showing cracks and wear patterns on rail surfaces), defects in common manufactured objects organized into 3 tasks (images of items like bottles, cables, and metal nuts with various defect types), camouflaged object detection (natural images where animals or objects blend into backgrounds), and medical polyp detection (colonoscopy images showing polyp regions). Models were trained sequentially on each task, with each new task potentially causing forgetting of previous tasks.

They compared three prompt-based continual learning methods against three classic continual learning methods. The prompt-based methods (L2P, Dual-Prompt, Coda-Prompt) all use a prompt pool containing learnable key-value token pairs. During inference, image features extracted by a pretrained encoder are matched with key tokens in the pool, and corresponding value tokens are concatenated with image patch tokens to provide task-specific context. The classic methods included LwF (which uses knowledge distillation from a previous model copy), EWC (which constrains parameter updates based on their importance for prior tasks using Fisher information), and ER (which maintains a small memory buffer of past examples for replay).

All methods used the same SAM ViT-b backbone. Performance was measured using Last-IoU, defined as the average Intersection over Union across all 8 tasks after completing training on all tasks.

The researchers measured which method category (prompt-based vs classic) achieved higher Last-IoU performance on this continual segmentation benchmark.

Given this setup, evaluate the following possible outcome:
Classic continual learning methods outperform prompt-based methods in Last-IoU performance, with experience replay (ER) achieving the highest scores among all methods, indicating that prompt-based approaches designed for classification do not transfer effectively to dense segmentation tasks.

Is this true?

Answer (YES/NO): NO